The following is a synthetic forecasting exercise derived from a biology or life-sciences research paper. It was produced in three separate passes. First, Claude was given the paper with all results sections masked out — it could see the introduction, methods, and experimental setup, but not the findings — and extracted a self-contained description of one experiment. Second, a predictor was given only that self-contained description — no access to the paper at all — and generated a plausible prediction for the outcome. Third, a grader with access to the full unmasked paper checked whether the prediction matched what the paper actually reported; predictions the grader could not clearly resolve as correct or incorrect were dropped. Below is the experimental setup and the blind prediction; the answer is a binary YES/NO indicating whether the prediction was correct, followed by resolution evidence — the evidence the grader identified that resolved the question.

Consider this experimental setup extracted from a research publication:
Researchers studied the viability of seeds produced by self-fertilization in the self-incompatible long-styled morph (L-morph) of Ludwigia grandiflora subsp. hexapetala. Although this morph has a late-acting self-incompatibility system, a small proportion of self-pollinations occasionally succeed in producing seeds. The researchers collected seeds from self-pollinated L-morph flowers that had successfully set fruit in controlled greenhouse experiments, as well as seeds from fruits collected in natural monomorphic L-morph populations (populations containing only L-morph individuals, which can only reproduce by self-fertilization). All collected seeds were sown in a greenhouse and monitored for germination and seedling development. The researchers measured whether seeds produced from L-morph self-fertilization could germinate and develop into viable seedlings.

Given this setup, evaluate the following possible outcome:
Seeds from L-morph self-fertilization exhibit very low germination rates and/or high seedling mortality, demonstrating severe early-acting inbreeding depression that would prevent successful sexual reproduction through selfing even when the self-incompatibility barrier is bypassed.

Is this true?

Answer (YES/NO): NO